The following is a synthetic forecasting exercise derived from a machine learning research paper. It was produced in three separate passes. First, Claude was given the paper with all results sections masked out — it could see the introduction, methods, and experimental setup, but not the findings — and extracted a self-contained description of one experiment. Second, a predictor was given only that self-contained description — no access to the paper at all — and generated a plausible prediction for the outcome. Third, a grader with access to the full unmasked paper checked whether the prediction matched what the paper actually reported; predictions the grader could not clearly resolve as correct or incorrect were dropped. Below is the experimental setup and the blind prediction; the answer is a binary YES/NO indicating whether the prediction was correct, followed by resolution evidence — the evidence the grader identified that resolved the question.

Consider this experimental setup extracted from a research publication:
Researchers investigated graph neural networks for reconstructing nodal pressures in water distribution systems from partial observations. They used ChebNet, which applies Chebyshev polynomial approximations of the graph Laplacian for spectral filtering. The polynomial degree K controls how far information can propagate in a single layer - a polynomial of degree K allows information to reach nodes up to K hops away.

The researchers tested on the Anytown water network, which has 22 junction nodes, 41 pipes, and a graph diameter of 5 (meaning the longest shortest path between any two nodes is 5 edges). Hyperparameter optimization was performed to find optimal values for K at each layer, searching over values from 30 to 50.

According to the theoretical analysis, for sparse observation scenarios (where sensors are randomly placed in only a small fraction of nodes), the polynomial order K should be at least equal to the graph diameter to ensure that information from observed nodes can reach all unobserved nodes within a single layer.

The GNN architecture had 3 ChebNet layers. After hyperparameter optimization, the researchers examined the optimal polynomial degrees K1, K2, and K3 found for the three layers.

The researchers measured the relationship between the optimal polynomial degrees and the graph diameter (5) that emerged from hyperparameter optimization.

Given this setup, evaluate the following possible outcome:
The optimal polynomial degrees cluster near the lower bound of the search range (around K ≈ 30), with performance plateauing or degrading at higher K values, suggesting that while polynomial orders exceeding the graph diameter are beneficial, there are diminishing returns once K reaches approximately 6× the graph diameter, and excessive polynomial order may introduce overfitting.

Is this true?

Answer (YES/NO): NO